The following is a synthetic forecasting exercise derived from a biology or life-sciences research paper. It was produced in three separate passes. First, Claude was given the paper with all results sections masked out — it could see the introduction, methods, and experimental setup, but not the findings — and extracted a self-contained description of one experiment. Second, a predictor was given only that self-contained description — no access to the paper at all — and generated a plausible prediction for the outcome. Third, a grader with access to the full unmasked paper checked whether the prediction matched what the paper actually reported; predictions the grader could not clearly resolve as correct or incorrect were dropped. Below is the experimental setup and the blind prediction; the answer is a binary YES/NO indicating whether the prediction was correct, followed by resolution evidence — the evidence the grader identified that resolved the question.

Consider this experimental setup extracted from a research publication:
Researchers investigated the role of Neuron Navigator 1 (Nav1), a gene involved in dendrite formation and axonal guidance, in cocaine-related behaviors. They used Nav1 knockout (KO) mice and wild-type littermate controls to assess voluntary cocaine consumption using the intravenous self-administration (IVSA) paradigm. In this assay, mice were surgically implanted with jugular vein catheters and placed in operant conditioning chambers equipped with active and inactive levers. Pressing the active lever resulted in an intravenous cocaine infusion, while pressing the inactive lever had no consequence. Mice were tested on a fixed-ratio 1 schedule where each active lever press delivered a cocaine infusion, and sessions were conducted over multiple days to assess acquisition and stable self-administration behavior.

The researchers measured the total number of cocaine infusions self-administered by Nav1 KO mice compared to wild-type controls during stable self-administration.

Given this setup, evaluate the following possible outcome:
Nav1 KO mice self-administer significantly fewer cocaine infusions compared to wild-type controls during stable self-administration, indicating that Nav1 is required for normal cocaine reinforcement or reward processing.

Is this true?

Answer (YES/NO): NO